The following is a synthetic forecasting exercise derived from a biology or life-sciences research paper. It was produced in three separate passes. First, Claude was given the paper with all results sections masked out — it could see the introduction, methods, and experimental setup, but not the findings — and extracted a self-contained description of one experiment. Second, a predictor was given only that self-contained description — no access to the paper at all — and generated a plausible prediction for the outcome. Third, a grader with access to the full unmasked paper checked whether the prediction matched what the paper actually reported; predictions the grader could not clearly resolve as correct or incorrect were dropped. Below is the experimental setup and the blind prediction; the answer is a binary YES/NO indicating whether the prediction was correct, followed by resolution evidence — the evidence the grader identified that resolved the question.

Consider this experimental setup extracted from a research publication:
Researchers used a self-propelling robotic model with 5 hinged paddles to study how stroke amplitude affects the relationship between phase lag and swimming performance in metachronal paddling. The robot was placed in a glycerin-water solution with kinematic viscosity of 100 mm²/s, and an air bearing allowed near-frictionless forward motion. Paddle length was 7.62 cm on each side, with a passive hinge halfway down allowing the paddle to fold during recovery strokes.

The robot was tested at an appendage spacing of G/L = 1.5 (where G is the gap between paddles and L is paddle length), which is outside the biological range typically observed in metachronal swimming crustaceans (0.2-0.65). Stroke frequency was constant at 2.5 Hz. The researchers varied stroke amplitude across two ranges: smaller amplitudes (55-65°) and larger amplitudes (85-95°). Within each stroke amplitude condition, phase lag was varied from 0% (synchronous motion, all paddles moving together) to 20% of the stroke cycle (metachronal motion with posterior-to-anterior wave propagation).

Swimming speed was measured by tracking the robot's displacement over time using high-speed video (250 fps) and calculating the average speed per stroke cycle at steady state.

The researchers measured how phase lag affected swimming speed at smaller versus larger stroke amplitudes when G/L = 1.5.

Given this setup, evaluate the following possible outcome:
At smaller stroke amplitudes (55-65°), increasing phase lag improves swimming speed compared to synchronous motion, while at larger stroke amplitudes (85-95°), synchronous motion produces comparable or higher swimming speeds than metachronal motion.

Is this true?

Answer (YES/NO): NO